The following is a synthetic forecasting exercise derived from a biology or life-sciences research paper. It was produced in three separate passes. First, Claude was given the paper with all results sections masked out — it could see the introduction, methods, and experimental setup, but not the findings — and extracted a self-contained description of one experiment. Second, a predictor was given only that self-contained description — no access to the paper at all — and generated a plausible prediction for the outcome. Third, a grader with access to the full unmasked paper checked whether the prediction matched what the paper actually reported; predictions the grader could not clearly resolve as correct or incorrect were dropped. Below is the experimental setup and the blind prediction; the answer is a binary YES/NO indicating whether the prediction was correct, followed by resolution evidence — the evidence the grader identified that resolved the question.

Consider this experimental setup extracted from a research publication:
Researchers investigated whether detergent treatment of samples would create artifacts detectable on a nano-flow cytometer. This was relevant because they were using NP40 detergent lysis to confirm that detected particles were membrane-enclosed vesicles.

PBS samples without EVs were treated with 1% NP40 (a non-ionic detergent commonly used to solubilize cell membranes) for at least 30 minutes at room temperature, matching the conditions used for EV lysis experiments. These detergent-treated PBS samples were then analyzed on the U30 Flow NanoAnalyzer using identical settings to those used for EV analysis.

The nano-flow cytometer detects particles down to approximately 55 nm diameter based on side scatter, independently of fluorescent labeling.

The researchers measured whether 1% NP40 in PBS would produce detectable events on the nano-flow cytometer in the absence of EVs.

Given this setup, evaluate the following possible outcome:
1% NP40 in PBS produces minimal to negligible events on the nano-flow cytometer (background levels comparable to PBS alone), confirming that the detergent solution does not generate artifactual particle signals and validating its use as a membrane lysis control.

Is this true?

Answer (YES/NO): NO